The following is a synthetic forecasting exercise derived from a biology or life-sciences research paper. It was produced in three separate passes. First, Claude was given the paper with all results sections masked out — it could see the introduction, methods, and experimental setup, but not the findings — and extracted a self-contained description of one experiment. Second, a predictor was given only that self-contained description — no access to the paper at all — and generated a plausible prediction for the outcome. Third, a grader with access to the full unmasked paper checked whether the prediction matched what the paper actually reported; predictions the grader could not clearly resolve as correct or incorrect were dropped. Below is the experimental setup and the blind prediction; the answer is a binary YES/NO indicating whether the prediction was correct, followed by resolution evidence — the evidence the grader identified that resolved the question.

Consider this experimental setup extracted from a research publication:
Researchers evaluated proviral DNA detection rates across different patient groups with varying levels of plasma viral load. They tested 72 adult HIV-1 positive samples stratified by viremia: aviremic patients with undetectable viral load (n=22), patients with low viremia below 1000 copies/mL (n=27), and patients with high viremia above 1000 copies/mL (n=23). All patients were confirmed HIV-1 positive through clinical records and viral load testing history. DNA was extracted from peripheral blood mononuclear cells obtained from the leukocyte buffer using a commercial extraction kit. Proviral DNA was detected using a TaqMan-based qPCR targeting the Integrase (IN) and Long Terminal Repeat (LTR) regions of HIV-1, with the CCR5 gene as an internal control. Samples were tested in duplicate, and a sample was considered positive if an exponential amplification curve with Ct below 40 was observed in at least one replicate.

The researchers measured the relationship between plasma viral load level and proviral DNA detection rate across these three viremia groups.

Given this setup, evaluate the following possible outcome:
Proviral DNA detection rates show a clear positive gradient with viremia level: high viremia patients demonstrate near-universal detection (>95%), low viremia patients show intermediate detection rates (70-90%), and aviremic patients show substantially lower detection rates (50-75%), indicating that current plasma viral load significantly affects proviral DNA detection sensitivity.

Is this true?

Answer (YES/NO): NO